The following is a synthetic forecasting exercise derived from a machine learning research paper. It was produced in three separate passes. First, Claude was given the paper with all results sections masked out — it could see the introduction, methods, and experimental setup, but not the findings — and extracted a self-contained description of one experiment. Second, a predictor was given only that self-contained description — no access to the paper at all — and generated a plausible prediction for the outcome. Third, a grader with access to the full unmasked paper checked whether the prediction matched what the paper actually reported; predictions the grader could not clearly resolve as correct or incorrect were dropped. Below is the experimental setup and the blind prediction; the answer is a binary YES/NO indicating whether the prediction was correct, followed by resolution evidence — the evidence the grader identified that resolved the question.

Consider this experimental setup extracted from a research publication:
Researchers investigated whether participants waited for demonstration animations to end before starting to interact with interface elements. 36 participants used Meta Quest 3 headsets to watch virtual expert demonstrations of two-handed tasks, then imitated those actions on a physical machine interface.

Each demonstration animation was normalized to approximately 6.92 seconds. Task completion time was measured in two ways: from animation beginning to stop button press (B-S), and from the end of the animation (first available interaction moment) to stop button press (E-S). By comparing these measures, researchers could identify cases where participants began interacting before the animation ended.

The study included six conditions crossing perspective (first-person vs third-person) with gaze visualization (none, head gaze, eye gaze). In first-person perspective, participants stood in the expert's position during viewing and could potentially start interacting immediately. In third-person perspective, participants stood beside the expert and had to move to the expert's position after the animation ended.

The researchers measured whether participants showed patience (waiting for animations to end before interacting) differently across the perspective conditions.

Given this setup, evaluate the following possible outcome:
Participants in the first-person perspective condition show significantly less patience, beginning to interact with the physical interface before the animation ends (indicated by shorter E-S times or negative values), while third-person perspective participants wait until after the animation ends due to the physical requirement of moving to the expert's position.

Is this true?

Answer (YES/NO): NO